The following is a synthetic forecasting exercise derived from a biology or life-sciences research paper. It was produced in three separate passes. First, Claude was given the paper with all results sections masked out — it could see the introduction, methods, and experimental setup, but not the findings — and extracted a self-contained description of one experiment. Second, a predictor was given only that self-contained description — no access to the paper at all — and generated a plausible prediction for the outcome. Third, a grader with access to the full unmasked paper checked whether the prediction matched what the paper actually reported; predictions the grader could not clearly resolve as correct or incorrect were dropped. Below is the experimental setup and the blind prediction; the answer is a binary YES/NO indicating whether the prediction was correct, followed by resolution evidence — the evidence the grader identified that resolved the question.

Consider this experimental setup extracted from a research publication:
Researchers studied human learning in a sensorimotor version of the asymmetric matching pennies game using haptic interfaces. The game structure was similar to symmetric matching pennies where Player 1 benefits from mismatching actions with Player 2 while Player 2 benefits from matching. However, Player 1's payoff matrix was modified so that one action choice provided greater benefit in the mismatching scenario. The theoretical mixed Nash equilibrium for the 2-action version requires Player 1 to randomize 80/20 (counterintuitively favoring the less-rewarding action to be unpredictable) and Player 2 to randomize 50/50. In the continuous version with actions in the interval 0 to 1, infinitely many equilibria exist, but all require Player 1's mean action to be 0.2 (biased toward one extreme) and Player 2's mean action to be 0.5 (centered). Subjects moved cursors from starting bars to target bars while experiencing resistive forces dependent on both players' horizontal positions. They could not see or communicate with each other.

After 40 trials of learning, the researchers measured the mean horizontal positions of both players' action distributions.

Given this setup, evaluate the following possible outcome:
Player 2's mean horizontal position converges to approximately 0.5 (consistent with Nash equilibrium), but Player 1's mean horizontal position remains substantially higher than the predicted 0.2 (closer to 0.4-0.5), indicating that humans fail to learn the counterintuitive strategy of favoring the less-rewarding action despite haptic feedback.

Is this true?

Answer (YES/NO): NO